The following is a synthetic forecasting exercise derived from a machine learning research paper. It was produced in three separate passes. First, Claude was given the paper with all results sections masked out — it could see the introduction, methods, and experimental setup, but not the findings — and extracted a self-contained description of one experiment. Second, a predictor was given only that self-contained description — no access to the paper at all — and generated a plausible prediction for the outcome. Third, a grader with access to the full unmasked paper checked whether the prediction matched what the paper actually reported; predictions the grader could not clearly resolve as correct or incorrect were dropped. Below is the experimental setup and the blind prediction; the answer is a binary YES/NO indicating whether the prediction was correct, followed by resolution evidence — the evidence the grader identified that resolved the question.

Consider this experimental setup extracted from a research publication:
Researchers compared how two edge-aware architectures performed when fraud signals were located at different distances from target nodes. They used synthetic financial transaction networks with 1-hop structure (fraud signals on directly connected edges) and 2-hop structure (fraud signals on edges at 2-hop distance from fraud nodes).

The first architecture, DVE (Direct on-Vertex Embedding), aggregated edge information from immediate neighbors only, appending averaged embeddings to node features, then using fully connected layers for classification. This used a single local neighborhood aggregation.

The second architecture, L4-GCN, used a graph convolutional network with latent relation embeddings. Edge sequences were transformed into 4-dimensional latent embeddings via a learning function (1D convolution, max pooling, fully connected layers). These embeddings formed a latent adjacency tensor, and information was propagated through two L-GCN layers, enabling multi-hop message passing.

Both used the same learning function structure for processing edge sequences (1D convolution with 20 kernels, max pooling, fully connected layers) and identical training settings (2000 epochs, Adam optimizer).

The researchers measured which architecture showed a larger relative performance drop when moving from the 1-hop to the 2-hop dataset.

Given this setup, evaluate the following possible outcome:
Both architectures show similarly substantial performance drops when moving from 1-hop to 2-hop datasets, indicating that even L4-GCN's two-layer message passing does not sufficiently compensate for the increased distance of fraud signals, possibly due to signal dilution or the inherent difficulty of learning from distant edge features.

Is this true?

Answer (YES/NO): NO